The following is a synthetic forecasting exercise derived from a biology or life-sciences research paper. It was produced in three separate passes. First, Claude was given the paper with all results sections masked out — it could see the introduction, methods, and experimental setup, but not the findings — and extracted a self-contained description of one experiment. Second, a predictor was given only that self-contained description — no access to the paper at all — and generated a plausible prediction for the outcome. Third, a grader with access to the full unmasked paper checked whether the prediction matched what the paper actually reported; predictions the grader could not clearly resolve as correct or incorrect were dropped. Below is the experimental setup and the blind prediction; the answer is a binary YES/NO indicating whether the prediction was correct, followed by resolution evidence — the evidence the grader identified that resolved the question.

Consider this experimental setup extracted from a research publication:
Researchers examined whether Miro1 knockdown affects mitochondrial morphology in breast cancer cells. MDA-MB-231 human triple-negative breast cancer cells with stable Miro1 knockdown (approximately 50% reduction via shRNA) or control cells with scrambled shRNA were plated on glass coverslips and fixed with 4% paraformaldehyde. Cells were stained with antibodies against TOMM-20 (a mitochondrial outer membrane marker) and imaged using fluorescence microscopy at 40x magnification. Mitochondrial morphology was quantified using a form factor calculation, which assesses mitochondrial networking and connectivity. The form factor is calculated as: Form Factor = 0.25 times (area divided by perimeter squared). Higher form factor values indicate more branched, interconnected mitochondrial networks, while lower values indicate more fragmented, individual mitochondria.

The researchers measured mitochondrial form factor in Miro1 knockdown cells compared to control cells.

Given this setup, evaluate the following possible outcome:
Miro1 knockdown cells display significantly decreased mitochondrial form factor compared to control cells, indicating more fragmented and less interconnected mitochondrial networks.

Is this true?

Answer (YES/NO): NO